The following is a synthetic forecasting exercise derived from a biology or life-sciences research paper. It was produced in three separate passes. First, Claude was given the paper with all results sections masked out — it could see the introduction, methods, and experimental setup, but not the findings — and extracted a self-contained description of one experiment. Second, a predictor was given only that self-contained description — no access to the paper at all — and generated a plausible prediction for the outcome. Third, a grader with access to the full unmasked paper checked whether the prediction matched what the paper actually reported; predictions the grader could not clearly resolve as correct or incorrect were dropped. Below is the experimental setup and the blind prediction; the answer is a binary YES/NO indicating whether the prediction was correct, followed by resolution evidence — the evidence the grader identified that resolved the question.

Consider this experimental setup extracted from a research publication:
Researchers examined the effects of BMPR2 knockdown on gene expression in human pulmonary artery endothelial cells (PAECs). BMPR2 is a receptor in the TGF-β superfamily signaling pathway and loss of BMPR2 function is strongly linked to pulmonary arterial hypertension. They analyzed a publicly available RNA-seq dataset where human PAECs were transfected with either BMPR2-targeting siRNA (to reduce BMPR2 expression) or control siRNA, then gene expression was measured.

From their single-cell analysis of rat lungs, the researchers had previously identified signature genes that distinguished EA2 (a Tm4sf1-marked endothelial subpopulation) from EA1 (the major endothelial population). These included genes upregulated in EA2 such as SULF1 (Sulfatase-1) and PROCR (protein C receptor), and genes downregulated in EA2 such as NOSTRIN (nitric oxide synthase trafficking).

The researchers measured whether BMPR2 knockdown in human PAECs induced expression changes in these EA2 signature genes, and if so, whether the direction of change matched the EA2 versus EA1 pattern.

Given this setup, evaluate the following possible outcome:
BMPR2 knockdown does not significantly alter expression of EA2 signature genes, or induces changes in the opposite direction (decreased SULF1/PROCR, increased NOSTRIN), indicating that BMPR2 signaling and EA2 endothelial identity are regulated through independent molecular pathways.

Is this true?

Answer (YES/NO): NO